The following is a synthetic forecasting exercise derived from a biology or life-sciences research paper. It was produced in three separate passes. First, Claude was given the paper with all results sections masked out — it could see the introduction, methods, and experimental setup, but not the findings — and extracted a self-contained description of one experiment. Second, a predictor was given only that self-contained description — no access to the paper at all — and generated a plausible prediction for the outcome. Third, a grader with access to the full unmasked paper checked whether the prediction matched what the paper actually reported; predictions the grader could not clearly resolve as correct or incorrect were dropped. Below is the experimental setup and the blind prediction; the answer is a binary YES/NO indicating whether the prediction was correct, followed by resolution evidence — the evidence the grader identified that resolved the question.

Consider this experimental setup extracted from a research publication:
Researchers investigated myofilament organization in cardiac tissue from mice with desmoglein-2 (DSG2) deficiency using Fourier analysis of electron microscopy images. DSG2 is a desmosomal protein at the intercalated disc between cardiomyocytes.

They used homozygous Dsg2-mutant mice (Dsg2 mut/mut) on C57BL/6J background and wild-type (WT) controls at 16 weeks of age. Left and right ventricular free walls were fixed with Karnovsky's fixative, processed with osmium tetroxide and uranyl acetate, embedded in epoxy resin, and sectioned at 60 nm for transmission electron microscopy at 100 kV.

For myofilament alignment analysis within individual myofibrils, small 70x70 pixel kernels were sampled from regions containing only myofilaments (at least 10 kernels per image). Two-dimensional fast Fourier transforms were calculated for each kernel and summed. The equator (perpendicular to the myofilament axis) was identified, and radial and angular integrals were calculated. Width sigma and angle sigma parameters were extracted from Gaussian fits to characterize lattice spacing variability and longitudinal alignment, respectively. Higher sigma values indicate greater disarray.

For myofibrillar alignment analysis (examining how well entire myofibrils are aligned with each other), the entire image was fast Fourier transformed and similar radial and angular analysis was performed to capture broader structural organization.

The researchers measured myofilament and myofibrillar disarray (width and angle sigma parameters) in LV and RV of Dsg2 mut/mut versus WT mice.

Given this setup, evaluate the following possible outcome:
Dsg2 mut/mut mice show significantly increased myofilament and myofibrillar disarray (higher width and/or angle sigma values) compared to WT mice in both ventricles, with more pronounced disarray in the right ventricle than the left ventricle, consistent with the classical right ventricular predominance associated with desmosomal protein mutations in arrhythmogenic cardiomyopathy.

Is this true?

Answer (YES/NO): NO